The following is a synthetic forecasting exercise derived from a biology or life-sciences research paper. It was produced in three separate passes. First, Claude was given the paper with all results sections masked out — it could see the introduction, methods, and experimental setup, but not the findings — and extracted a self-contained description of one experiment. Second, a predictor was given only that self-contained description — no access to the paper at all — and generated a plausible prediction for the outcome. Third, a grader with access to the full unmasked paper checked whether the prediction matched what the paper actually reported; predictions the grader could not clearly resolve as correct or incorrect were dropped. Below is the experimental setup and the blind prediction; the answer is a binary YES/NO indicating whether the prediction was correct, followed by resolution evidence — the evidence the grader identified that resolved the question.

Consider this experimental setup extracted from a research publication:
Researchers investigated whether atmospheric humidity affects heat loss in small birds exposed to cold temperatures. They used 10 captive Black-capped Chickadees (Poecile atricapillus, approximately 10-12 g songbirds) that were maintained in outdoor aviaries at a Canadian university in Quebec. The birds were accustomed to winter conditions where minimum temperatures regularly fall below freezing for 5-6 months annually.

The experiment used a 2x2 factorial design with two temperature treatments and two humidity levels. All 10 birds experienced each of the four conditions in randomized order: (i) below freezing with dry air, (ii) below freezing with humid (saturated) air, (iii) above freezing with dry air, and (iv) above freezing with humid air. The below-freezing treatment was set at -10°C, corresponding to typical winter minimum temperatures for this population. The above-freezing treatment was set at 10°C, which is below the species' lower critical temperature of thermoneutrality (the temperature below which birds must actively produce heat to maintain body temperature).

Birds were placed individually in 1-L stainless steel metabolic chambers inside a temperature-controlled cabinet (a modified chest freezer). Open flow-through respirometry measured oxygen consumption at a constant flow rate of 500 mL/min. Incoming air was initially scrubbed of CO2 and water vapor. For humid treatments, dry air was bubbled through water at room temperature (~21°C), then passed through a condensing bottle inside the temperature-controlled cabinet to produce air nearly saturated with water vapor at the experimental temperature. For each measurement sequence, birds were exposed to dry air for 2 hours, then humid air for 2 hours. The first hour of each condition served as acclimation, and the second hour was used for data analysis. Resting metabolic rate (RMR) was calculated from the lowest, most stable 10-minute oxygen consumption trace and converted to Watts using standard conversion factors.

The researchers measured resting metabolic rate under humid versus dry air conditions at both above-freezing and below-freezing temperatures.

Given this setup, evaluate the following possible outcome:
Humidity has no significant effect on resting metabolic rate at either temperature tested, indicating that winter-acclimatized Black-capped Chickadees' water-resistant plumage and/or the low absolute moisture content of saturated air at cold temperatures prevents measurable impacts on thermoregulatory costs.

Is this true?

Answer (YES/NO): YES